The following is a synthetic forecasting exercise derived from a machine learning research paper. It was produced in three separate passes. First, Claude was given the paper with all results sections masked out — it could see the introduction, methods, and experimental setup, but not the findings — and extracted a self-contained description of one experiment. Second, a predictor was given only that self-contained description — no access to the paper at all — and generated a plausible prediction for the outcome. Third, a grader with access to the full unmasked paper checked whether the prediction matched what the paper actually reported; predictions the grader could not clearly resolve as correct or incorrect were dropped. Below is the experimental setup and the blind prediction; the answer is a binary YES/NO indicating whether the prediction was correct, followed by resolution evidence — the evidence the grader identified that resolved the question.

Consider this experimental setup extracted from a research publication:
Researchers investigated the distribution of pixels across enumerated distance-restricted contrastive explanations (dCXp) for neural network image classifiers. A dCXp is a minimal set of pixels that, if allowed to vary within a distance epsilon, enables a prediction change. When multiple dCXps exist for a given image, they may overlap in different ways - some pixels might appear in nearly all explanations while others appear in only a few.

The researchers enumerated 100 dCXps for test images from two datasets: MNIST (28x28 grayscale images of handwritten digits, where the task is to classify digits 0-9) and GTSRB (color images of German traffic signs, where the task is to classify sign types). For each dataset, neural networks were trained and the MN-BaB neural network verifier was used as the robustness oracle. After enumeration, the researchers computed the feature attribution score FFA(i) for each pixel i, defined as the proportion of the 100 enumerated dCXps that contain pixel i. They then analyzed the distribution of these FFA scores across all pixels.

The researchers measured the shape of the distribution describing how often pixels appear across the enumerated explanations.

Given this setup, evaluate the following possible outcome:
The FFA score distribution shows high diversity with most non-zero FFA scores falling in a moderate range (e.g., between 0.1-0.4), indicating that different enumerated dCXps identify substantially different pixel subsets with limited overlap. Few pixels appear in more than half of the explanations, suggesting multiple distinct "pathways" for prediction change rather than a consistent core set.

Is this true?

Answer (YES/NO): NO